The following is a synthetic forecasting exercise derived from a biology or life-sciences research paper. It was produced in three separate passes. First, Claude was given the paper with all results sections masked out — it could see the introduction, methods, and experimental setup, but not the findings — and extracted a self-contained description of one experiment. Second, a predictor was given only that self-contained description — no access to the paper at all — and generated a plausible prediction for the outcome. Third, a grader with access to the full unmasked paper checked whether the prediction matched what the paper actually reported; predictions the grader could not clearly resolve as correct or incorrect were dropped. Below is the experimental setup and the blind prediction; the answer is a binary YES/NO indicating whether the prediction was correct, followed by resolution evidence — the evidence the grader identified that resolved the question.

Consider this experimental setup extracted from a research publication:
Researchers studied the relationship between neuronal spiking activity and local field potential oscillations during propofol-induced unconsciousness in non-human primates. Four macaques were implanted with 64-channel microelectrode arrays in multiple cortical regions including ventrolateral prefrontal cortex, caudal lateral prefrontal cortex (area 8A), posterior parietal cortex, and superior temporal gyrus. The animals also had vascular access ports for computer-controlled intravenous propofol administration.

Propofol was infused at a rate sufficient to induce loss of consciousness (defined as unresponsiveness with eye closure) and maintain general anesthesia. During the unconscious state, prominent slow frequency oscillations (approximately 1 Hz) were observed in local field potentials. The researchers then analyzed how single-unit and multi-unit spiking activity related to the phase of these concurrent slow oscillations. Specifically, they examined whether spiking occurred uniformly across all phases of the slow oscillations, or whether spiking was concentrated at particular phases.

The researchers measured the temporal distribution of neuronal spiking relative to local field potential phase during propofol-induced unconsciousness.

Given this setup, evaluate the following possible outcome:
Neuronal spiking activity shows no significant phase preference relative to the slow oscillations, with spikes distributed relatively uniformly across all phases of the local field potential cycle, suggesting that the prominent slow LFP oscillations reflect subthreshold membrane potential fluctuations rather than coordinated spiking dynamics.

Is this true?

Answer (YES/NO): NO